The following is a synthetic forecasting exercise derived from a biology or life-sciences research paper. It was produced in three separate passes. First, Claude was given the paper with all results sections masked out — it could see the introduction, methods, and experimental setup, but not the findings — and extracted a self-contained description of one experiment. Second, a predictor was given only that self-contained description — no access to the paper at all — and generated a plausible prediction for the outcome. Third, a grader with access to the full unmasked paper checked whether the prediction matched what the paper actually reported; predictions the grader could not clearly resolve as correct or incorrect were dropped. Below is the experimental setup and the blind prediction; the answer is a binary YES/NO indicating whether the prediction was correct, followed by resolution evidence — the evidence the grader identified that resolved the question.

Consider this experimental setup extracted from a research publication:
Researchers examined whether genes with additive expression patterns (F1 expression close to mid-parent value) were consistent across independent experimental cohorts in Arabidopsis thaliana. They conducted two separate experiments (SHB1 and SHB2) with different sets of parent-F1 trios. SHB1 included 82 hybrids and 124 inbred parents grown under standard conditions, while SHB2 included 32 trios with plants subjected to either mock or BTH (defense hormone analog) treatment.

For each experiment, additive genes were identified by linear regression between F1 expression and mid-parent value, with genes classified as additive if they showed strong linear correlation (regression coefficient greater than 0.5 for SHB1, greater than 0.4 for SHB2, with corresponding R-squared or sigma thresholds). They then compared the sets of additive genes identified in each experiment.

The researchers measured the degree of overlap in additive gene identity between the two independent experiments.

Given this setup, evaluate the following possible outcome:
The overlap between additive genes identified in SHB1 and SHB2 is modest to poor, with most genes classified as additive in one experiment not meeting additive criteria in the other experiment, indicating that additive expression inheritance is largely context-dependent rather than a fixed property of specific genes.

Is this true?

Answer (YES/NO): NO